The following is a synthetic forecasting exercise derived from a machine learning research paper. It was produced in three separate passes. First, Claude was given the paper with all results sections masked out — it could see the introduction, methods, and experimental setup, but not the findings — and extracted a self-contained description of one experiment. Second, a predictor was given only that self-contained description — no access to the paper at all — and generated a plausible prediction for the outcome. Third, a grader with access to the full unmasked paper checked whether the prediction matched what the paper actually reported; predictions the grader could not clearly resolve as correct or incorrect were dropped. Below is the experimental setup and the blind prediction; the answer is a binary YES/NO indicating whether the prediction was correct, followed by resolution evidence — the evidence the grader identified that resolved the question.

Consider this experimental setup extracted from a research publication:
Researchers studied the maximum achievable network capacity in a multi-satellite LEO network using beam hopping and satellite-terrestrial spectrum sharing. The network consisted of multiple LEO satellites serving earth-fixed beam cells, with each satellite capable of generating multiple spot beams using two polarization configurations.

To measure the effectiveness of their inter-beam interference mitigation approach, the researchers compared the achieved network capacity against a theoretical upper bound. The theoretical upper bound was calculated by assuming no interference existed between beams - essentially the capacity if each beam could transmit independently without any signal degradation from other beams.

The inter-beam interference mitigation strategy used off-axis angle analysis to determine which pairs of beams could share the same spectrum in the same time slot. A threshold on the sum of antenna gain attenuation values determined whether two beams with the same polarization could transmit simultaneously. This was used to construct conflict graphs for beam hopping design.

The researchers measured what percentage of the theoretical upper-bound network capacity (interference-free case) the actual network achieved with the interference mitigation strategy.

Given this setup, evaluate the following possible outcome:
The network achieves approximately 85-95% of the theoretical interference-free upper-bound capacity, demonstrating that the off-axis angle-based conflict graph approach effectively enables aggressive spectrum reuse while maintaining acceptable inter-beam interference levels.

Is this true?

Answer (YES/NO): NO